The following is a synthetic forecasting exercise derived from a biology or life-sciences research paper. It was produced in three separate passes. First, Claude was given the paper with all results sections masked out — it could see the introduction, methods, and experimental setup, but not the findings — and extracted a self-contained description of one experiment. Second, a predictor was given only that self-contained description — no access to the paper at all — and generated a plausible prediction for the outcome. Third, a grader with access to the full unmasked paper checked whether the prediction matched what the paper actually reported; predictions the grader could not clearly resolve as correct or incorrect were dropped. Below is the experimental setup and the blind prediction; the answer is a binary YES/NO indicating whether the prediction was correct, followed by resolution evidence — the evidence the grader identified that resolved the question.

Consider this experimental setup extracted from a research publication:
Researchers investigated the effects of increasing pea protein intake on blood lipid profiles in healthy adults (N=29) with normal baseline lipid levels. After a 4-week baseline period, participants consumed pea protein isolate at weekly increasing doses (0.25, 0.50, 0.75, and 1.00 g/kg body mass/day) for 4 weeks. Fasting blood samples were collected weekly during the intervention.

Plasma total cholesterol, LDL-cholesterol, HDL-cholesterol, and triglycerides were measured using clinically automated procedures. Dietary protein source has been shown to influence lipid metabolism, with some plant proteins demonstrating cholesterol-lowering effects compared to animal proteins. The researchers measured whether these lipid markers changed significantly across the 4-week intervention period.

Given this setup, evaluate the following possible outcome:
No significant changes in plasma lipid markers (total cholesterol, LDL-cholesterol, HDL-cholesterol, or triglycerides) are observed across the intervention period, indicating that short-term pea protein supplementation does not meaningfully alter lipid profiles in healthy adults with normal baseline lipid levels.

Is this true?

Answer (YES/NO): NO